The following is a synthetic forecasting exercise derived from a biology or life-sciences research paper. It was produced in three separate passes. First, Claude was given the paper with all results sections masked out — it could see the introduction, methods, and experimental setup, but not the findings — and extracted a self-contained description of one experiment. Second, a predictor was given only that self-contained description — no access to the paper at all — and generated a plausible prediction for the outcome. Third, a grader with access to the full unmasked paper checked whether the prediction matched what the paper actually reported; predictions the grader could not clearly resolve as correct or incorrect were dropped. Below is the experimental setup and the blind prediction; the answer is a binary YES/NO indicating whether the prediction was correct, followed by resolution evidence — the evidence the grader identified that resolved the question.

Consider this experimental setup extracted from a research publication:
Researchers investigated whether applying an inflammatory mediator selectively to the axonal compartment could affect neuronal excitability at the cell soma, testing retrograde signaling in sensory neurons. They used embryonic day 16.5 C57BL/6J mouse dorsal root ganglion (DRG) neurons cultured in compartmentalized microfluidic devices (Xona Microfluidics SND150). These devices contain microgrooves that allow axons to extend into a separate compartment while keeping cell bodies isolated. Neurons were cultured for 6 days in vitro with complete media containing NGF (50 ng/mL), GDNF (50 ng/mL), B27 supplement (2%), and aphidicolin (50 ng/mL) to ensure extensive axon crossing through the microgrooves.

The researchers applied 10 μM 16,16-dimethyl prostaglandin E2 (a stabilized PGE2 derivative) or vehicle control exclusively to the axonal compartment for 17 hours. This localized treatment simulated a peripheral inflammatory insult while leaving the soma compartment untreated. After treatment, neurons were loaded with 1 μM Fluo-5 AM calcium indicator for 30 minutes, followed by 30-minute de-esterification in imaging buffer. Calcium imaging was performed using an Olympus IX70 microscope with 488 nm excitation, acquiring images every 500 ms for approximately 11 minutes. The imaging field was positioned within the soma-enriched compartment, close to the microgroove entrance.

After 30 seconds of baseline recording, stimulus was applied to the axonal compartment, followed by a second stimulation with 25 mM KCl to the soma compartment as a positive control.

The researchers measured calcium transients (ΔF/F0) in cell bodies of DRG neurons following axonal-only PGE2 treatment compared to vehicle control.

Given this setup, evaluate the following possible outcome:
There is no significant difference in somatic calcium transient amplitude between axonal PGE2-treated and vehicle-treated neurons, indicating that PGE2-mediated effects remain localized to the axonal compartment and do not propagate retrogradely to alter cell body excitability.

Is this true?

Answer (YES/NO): NO